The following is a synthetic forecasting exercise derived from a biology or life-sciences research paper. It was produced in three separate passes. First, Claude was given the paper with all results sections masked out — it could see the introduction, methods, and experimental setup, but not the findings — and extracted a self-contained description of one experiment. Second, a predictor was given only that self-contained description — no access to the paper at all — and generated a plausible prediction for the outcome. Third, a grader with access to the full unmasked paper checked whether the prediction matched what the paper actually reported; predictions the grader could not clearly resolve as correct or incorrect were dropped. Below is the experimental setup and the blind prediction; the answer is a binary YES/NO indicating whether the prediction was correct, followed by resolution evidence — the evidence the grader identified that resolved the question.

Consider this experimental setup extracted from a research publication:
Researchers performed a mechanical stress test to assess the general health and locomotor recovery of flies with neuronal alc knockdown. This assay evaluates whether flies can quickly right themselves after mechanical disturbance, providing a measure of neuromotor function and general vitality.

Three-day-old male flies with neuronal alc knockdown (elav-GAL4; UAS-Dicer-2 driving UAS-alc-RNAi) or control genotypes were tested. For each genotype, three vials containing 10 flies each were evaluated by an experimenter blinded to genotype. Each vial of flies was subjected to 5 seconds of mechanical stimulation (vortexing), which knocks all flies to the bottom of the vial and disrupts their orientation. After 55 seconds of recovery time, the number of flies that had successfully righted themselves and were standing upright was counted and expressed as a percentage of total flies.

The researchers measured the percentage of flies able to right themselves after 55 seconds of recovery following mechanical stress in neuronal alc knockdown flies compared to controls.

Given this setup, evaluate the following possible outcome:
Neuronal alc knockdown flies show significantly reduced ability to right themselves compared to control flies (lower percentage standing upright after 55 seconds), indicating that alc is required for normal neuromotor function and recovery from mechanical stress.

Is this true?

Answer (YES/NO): NO